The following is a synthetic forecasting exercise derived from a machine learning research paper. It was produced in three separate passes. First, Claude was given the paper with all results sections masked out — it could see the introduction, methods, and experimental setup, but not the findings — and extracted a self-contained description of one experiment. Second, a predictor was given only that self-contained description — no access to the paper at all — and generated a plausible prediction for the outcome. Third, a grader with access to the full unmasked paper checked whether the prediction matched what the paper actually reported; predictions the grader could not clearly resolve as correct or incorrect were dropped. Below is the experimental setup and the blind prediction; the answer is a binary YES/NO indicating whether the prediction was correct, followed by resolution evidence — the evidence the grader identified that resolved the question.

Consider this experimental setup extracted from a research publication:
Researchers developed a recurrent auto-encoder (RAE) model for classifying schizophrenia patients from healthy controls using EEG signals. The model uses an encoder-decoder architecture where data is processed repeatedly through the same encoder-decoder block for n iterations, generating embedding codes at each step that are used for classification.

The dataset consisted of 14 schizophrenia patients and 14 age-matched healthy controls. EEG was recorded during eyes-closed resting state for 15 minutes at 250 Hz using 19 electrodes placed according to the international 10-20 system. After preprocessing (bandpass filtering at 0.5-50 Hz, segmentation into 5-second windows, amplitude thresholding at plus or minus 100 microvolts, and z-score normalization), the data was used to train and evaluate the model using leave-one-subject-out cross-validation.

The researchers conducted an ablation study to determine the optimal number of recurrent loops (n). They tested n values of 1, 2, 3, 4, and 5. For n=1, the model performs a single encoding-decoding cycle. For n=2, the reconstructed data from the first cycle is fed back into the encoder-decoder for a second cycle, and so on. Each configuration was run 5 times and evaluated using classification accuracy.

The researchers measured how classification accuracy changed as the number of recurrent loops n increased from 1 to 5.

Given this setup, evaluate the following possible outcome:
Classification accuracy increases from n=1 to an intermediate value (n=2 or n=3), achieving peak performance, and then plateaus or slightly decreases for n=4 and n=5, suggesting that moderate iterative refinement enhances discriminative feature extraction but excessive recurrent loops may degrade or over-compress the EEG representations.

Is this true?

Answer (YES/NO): YES